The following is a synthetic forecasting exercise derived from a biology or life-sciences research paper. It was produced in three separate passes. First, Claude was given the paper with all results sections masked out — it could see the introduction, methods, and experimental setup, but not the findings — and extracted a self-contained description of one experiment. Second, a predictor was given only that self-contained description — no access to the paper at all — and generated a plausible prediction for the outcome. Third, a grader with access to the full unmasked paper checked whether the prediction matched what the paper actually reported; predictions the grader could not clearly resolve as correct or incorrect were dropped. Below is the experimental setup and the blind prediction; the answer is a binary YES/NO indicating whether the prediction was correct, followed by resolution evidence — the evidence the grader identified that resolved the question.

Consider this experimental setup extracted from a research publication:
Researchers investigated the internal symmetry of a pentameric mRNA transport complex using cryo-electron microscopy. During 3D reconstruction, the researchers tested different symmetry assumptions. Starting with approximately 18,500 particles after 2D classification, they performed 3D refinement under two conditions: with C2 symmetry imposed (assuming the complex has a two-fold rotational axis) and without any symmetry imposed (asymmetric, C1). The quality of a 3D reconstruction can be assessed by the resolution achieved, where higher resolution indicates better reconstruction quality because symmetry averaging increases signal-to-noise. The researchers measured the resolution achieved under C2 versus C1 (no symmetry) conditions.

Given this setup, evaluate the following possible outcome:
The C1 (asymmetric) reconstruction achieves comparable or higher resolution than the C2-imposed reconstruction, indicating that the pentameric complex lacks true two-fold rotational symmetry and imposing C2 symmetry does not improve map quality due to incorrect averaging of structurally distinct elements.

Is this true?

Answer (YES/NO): NO